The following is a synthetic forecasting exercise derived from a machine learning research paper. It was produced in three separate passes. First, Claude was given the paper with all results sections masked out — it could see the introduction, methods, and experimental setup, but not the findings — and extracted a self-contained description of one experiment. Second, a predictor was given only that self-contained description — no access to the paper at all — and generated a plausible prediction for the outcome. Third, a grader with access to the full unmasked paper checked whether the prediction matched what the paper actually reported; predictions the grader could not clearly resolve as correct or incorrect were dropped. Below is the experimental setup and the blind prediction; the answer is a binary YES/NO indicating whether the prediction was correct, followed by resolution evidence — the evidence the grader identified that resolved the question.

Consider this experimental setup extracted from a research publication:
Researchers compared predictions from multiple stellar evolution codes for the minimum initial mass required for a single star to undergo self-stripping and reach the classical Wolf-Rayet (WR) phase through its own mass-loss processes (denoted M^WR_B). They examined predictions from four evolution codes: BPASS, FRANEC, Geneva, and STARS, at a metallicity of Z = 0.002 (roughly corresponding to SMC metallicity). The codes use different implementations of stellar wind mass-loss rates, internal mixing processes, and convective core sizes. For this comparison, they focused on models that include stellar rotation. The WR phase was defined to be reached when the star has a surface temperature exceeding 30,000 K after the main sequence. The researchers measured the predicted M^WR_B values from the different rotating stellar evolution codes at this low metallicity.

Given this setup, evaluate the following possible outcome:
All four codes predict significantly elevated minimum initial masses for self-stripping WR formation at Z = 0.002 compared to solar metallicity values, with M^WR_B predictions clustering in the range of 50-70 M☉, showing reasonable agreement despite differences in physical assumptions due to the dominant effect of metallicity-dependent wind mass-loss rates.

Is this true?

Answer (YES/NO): NO